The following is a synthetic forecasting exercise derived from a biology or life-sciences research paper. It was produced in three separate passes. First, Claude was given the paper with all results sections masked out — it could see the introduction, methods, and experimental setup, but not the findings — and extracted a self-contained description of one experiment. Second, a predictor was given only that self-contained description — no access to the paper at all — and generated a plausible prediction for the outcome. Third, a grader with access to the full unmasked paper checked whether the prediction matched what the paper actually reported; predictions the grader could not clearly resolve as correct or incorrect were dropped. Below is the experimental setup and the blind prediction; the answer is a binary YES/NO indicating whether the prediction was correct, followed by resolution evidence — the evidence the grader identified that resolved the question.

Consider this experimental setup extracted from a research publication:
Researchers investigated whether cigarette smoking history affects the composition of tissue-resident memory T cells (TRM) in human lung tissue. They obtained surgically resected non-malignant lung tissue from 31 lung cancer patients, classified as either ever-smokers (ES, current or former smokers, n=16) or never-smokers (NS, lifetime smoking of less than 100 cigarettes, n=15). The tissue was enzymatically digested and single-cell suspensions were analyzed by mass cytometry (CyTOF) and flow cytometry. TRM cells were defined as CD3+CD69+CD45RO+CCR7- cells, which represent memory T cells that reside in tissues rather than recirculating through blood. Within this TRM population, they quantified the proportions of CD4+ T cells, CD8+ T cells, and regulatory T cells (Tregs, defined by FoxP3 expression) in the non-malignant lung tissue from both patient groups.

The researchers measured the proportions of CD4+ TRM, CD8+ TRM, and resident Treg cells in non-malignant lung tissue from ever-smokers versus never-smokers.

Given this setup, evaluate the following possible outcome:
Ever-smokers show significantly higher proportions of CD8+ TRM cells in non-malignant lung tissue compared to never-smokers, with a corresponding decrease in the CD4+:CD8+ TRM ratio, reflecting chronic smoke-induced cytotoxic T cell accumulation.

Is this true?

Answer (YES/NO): YES